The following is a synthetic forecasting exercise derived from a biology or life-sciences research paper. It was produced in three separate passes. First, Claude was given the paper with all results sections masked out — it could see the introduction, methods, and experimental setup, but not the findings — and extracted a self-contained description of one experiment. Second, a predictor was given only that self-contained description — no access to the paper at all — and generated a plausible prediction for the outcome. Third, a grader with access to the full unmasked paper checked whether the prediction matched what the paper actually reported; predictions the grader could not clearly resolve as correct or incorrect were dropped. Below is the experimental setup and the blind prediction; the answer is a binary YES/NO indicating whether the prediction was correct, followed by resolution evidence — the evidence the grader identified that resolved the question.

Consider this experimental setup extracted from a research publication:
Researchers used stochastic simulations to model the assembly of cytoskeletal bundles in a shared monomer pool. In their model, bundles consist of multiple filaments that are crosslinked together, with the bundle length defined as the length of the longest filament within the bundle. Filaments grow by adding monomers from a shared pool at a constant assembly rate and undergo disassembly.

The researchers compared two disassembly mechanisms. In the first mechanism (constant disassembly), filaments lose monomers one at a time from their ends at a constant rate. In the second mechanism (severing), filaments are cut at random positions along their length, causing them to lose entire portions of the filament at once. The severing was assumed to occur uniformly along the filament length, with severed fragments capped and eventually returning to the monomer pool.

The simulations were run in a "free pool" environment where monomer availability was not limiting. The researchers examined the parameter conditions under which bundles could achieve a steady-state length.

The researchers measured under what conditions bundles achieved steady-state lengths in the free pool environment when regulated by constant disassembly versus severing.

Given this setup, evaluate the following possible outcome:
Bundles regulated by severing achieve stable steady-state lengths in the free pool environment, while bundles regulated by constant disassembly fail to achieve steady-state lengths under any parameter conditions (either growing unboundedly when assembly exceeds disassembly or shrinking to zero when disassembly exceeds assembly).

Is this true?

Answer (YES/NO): NO